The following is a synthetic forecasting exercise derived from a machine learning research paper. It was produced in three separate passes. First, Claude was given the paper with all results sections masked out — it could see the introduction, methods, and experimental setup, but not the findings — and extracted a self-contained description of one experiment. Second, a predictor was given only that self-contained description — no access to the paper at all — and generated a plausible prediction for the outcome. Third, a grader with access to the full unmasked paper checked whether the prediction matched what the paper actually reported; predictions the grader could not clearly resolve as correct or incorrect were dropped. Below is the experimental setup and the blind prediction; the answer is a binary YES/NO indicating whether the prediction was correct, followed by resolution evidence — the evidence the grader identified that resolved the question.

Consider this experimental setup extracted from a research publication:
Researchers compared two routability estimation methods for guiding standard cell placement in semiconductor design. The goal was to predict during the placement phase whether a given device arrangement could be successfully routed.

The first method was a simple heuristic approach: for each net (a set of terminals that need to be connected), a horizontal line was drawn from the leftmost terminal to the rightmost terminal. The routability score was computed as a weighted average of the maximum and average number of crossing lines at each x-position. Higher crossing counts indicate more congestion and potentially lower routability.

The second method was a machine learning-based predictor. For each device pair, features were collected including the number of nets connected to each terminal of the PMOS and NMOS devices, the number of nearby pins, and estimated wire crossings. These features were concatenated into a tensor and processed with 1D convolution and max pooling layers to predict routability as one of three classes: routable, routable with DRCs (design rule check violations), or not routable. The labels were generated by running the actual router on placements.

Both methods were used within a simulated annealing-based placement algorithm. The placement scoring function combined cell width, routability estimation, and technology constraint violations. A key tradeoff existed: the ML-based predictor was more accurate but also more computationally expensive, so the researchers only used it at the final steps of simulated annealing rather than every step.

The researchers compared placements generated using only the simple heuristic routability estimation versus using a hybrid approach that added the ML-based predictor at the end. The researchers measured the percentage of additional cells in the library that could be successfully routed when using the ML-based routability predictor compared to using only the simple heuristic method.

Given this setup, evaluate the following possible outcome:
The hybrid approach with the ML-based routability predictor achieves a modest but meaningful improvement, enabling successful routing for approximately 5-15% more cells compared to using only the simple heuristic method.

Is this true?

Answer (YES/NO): YES